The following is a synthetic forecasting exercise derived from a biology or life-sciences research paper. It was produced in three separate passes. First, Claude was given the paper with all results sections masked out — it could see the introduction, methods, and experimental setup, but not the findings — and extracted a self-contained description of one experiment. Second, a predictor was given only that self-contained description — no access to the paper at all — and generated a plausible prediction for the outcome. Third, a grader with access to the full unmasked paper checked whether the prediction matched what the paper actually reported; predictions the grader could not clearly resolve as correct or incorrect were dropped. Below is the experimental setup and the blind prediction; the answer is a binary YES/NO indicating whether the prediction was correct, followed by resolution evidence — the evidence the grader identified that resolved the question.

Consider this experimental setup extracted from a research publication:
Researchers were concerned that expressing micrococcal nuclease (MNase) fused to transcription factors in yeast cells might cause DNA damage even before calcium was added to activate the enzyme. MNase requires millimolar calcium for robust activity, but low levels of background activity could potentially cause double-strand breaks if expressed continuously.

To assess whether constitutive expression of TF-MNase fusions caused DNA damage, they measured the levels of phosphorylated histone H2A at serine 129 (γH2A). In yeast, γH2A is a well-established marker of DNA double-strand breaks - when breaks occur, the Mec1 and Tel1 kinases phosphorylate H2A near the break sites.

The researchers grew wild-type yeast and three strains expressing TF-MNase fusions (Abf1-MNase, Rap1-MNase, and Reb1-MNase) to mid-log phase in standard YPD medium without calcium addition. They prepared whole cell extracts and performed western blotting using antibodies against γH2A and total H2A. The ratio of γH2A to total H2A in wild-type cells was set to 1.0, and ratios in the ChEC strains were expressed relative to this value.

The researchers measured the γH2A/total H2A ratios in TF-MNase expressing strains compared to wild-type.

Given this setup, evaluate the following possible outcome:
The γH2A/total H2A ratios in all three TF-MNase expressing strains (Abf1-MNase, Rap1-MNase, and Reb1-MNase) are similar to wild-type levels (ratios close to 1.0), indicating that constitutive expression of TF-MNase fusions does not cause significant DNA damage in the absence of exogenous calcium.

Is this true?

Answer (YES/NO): NO